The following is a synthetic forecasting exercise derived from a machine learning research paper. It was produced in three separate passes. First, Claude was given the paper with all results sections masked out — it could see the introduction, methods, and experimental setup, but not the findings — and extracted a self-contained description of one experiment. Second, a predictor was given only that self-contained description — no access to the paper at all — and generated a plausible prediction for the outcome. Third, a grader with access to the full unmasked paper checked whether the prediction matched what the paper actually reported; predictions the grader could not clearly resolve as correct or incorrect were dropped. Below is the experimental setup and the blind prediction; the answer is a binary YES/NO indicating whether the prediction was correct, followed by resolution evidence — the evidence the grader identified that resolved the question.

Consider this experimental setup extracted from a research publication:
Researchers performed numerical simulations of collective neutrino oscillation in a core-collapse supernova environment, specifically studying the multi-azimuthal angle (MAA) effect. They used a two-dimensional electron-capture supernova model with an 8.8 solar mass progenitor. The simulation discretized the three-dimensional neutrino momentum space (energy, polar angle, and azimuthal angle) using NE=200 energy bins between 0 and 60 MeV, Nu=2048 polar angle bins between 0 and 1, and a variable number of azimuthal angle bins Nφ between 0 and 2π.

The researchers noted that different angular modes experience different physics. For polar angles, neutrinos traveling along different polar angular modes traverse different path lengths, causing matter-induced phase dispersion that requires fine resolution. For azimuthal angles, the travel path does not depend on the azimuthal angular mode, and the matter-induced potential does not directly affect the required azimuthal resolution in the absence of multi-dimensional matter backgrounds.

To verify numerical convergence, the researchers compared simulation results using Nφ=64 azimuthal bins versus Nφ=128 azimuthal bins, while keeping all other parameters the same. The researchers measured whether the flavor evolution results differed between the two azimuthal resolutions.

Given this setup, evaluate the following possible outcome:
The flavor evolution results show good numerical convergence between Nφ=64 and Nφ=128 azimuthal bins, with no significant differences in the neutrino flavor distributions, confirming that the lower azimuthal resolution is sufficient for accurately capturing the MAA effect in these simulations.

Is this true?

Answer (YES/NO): YES